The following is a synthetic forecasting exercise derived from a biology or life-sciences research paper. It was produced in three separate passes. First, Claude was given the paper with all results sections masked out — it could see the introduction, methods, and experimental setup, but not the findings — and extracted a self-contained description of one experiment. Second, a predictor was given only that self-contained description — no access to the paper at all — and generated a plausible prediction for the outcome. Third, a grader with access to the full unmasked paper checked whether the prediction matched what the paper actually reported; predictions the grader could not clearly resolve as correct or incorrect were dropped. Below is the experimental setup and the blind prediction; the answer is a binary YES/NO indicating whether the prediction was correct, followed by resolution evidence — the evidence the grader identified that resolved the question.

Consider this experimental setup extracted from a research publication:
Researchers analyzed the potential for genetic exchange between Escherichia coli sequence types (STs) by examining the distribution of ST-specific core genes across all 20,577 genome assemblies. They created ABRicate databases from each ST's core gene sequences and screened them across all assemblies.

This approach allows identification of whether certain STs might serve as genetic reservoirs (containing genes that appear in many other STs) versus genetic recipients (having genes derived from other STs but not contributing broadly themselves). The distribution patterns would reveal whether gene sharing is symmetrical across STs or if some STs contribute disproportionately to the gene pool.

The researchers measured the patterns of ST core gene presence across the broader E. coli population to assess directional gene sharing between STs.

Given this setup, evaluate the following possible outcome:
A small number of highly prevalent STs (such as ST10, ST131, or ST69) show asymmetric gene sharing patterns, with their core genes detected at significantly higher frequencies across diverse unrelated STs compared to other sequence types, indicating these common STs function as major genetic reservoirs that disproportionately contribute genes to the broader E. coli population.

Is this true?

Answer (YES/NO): NO